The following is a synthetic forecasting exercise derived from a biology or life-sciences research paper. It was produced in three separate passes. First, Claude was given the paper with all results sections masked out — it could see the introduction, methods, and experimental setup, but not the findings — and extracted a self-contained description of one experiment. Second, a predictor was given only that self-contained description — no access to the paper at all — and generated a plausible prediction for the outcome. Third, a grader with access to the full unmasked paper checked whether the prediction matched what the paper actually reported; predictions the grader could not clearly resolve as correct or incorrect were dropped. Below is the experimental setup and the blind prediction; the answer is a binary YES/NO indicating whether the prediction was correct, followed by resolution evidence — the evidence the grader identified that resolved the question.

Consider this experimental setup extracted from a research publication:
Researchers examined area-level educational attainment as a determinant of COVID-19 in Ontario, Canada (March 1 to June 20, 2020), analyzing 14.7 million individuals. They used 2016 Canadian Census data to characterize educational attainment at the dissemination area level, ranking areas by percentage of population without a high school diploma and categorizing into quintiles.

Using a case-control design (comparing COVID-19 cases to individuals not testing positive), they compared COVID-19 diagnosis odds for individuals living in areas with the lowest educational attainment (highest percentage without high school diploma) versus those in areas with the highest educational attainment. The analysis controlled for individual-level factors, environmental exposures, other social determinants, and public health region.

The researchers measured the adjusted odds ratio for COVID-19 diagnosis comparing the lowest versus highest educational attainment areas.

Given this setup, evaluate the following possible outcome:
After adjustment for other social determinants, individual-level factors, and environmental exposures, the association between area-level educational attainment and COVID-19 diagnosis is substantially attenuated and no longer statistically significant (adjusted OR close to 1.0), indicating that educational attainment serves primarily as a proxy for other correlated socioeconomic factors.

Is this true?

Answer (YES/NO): NO